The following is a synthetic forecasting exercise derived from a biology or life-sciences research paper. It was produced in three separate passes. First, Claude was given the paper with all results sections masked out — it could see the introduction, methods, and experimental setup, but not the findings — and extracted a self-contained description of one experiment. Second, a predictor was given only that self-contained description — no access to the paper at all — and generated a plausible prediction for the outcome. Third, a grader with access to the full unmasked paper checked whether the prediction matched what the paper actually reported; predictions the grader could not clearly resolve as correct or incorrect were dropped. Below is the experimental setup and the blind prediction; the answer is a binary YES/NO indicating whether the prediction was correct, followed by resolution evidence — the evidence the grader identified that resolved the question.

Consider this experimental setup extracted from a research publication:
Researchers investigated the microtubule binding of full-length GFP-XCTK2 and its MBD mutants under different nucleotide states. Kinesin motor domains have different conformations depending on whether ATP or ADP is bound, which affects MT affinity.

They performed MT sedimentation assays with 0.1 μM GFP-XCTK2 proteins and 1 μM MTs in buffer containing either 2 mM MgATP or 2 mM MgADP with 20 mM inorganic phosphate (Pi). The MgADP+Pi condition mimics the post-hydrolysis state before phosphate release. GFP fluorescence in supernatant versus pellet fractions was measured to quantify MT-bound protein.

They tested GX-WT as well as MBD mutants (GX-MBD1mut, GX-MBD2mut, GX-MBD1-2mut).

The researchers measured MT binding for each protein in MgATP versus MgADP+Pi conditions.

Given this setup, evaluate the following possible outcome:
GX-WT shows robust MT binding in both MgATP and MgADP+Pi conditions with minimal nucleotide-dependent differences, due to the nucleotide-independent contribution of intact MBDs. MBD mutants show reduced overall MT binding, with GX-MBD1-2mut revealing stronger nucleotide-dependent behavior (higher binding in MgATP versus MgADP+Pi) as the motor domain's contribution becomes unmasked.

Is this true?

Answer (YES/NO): NO